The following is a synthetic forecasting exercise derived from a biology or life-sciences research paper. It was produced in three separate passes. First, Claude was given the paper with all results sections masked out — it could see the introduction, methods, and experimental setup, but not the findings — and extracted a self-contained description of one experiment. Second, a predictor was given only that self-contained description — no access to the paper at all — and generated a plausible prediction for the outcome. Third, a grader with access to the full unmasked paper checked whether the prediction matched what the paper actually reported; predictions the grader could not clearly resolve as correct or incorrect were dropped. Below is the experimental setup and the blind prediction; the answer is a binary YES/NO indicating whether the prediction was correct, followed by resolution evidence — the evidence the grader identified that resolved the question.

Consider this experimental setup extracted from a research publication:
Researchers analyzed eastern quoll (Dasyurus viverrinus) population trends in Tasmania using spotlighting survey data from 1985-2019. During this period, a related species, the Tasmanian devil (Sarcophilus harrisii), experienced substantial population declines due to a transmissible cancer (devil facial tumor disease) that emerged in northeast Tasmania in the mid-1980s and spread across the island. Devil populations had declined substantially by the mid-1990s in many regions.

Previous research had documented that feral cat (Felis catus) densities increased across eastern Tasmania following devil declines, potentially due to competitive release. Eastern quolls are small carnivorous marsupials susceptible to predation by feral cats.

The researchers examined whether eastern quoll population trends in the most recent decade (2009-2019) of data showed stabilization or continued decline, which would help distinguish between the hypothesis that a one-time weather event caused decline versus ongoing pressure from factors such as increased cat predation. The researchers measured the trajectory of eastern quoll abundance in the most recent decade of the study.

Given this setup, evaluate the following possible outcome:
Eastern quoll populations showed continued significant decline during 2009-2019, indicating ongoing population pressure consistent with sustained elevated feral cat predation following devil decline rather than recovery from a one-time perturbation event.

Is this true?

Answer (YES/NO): YES